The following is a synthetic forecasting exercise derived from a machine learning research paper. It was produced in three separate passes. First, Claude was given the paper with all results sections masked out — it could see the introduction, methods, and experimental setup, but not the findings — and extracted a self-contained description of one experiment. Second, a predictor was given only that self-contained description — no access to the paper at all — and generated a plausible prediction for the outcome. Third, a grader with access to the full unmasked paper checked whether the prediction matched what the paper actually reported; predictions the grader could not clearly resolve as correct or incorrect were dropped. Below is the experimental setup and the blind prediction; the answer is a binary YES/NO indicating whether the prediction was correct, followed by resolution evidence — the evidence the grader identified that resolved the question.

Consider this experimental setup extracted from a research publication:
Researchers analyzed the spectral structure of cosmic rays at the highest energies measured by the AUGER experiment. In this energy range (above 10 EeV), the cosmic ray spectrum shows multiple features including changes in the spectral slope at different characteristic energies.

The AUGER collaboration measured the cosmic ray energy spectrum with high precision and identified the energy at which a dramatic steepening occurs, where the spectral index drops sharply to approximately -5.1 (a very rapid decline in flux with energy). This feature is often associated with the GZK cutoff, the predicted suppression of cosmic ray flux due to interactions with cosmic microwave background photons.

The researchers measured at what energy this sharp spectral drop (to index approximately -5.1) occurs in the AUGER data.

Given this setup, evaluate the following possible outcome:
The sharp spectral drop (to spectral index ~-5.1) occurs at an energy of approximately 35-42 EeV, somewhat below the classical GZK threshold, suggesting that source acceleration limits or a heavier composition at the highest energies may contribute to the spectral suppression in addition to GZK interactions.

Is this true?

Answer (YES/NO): NO